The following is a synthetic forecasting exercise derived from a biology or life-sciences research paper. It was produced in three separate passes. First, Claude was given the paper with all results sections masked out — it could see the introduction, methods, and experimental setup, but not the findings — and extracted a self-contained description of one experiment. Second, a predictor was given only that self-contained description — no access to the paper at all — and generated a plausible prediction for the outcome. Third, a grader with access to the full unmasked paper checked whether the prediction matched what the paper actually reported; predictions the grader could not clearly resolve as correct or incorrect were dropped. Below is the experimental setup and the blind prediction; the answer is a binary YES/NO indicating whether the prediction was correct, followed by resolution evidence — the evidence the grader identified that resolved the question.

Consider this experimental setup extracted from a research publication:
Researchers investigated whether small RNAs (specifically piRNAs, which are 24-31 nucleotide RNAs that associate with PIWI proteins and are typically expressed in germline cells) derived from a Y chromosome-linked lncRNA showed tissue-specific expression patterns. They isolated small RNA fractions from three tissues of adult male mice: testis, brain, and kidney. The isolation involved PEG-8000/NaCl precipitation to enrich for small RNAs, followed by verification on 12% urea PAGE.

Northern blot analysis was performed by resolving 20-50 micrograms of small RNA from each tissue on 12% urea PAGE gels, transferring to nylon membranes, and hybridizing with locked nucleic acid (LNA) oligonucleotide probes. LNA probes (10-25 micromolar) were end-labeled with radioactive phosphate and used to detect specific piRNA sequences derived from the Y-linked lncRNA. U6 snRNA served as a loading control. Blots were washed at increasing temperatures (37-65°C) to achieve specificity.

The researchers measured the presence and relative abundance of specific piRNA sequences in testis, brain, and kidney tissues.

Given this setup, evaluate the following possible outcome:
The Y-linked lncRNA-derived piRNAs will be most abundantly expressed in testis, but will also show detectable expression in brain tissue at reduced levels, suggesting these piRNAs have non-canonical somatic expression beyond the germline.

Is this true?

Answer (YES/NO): NO